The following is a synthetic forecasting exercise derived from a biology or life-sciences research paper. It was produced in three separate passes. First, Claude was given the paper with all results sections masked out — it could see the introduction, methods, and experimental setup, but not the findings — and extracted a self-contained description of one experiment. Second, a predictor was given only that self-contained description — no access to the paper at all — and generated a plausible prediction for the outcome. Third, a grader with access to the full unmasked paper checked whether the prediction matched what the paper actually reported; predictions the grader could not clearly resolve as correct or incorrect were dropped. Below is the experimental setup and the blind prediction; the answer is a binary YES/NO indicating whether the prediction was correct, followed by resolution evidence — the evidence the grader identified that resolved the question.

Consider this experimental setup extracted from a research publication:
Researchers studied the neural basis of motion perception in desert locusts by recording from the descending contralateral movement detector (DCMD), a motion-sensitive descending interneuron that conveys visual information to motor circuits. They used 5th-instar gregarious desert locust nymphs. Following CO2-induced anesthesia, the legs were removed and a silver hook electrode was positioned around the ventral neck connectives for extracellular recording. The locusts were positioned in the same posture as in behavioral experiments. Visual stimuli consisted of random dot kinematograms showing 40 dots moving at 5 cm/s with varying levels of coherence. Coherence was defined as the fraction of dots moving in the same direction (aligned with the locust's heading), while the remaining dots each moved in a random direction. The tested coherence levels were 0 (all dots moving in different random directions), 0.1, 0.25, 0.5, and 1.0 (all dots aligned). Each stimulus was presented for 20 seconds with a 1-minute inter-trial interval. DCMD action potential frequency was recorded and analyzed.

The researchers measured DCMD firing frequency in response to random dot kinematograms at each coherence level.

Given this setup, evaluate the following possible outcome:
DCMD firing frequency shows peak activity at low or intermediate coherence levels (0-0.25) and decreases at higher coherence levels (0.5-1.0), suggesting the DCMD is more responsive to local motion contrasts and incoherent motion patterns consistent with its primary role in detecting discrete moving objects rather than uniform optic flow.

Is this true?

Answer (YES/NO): YES